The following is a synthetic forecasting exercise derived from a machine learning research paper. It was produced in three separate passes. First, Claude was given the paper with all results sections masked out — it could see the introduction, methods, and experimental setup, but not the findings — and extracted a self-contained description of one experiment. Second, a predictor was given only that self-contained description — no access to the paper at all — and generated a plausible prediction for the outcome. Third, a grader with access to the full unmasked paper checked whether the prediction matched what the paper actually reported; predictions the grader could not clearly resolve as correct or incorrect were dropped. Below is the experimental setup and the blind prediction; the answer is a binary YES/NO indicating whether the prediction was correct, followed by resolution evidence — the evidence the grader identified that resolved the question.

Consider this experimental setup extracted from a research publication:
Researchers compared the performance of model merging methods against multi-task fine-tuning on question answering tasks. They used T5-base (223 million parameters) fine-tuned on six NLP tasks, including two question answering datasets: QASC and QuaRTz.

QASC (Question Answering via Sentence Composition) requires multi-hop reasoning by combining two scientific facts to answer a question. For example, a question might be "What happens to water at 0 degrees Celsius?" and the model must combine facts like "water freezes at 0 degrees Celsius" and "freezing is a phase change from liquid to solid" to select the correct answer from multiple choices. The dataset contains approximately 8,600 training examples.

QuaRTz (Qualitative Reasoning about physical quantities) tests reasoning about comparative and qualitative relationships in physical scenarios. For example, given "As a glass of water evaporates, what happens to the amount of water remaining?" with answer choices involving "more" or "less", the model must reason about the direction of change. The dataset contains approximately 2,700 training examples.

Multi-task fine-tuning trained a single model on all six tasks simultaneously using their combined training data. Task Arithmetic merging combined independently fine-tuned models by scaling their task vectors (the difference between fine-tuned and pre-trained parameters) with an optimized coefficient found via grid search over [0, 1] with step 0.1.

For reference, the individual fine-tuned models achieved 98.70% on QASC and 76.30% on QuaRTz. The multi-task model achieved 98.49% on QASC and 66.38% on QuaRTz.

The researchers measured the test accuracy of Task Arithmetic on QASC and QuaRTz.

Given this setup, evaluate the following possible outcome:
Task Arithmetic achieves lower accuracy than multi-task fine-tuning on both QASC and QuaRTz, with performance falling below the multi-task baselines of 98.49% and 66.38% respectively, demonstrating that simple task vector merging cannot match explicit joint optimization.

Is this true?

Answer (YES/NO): YES